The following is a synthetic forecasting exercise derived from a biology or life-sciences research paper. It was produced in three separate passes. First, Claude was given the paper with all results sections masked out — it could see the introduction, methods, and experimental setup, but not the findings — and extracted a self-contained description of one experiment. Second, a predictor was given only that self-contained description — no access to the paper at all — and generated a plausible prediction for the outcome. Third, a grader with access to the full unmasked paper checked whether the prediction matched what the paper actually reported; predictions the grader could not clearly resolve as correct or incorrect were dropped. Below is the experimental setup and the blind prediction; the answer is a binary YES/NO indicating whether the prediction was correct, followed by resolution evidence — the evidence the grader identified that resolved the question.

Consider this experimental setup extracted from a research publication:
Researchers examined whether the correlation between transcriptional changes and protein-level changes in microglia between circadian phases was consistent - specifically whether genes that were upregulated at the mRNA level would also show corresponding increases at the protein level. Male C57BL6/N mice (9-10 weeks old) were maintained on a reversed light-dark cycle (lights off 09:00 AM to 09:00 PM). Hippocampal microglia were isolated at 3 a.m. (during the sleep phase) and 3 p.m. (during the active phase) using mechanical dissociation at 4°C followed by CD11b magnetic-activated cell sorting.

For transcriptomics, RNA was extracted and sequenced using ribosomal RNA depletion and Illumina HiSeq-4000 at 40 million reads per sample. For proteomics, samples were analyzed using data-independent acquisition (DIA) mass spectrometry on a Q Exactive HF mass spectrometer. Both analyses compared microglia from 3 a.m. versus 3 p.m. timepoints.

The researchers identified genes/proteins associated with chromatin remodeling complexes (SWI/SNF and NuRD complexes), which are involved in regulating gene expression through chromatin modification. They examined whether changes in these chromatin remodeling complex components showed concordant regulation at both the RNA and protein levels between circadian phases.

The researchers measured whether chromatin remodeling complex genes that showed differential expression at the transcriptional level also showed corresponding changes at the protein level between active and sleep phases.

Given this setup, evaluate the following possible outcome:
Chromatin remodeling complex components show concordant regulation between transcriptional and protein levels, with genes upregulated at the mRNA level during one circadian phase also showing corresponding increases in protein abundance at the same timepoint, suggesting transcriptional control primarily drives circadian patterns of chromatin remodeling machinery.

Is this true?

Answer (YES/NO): YES